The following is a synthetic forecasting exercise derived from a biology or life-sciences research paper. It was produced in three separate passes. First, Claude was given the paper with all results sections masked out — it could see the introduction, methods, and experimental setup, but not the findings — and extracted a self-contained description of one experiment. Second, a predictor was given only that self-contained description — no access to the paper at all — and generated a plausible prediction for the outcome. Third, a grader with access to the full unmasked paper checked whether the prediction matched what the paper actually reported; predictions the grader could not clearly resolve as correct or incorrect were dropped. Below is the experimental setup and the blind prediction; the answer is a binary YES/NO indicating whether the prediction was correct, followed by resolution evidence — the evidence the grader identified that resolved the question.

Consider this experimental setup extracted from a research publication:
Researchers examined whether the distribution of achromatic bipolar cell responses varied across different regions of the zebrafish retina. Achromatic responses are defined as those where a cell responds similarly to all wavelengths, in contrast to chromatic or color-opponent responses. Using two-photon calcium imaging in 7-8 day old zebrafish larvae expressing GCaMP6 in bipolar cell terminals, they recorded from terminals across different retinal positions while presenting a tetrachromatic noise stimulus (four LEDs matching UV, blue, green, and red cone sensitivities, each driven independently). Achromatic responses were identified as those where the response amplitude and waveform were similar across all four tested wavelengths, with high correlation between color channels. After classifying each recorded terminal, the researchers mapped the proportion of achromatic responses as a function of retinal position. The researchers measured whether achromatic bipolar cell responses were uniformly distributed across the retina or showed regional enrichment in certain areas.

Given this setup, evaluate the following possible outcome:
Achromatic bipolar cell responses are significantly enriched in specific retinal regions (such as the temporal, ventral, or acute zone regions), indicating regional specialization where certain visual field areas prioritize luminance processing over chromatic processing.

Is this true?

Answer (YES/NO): YES